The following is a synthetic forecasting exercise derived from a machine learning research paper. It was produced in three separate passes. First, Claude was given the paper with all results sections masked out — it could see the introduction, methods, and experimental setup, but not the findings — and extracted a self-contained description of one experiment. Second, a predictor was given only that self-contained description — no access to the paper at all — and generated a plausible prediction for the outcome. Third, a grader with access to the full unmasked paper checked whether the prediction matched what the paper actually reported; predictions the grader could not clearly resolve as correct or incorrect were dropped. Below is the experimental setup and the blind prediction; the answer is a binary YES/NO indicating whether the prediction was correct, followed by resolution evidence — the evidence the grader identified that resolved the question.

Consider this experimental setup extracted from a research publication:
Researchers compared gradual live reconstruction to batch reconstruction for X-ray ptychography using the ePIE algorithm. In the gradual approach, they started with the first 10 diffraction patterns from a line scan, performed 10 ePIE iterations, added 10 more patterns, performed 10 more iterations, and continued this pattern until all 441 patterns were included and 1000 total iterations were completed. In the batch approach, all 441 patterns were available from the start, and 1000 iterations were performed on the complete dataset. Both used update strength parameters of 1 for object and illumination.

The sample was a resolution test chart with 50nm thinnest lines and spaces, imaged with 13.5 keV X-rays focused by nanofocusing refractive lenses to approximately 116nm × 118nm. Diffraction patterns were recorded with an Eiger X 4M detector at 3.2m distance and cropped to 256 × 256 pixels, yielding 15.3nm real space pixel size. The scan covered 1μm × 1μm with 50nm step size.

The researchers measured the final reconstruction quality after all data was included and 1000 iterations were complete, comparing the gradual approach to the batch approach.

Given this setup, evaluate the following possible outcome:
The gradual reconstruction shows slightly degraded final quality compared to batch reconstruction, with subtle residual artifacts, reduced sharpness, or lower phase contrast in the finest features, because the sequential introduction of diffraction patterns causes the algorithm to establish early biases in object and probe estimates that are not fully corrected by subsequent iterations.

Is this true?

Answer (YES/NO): NO